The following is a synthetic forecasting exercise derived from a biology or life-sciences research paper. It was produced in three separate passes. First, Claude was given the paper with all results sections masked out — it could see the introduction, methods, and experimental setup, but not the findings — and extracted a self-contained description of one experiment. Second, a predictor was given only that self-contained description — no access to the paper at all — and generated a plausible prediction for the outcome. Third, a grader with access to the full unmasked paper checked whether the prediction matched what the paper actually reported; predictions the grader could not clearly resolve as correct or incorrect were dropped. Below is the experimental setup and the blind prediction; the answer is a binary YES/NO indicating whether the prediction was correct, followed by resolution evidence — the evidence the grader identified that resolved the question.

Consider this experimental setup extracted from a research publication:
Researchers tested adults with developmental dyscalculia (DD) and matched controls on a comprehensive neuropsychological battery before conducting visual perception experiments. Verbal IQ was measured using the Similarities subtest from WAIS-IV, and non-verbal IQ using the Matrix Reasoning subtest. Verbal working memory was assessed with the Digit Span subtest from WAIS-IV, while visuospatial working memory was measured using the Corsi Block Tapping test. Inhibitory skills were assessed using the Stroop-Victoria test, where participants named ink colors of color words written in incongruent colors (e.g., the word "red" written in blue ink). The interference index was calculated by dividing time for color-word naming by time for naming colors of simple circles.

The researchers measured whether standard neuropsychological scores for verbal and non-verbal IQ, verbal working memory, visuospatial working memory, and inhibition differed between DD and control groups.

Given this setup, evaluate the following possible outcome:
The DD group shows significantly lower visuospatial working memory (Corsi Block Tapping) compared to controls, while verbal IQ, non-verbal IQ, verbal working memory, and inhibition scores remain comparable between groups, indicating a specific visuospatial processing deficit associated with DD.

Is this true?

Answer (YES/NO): NO